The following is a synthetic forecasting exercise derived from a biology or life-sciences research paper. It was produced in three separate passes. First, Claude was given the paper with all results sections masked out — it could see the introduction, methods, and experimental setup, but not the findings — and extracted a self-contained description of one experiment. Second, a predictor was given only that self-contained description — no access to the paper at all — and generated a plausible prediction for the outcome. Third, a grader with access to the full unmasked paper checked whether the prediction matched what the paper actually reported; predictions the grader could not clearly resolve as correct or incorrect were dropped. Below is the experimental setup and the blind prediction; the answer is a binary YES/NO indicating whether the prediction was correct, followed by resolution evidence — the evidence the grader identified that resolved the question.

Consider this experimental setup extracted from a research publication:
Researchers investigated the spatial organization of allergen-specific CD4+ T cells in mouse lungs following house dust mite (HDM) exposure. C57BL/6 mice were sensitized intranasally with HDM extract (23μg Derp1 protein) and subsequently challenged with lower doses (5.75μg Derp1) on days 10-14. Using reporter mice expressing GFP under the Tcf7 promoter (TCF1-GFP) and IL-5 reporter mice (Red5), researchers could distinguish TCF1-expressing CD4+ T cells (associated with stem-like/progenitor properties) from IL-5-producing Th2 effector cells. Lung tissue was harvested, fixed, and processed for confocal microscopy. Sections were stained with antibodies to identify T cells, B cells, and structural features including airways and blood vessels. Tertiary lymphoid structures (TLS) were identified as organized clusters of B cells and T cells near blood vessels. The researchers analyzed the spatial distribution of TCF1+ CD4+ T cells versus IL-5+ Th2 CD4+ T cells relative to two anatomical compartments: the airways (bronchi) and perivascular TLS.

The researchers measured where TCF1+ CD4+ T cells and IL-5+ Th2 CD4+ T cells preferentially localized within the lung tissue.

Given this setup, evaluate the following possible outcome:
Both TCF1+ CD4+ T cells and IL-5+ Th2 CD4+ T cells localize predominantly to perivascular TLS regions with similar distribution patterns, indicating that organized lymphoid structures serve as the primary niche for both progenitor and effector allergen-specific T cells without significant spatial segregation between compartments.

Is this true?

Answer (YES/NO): NO